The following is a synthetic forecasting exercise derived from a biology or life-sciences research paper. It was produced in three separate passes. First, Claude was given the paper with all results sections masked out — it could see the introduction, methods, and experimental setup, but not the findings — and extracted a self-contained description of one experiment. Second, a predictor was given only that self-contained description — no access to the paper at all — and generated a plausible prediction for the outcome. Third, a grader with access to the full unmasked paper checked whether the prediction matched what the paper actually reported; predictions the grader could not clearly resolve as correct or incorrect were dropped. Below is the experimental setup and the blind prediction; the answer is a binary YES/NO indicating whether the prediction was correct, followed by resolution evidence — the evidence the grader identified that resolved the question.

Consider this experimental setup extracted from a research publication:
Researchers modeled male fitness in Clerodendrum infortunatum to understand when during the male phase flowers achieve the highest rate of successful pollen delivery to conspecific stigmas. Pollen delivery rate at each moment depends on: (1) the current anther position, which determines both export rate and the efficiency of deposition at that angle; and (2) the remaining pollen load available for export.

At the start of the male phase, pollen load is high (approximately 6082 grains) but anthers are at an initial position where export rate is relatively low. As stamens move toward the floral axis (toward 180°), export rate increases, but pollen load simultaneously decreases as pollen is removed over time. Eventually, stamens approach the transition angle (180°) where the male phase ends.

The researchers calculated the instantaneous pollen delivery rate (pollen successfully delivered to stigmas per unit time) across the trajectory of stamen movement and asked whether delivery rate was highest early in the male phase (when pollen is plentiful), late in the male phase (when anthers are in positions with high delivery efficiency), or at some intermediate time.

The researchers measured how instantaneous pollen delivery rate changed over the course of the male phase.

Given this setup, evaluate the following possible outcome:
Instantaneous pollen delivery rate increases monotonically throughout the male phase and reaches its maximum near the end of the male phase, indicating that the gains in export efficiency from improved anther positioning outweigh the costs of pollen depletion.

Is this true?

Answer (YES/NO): NO